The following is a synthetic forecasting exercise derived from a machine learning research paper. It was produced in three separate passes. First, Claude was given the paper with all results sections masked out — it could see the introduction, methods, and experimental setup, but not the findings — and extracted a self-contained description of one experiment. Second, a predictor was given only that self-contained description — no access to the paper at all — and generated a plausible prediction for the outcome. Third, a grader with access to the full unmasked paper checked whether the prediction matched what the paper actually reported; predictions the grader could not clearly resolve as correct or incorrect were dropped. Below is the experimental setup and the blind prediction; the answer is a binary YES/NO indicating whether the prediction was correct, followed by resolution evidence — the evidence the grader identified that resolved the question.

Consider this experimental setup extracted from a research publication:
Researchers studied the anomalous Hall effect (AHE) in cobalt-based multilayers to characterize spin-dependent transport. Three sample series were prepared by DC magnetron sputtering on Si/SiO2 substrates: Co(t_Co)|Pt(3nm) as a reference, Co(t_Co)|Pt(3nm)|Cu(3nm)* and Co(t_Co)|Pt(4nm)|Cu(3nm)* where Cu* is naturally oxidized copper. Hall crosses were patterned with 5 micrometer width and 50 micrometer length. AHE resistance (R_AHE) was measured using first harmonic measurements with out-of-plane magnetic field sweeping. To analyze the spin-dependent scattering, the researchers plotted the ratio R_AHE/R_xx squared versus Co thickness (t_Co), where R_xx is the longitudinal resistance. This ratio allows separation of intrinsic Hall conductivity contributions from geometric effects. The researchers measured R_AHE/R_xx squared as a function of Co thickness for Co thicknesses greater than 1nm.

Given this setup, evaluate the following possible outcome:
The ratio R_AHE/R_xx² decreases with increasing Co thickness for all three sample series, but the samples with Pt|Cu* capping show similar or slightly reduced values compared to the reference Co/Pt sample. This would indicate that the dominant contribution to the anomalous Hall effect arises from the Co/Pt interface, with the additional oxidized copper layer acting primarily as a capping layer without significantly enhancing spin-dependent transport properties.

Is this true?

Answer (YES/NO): NO